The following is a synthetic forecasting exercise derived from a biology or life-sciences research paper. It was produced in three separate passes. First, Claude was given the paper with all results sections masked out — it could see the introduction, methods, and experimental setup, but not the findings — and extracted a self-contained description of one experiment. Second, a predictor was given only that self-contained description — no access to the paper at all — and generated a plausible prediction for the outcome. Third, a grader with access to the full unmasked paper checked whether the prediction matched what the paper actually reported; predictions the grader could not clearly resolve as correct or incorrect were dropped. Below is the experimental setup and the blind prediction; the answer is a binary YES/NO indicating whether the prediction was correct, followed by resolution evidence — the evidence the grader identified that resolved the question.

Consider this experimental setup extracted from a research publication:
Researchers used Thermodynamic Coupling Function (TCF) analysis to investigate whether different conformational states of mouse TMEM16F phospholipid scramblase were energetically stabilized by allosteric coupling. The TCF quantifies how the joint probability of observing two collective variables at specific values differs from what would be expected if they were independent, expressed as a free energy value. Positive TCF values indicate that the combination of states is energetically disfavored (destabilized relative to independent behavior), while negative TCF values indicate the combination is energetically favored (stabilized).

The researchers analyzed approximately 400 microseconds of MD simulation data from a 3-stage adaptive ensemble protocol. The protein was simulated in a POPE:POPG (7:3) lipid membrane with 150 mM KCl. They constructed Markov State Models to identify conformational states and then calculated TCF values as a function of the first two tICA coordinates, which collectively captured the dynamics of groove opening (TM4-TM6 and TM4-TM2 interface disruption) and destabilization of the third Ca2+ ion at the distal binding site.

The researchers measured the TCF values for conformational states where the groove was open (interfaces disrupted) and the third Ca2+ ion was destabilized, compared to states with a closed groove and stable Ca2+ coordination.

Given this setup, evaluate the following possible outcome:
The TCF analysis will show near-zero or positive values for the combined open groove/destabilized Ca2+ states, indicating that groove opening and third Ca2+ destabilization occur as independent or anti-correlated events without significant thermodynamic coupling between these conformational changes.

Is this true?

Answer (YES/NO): NO